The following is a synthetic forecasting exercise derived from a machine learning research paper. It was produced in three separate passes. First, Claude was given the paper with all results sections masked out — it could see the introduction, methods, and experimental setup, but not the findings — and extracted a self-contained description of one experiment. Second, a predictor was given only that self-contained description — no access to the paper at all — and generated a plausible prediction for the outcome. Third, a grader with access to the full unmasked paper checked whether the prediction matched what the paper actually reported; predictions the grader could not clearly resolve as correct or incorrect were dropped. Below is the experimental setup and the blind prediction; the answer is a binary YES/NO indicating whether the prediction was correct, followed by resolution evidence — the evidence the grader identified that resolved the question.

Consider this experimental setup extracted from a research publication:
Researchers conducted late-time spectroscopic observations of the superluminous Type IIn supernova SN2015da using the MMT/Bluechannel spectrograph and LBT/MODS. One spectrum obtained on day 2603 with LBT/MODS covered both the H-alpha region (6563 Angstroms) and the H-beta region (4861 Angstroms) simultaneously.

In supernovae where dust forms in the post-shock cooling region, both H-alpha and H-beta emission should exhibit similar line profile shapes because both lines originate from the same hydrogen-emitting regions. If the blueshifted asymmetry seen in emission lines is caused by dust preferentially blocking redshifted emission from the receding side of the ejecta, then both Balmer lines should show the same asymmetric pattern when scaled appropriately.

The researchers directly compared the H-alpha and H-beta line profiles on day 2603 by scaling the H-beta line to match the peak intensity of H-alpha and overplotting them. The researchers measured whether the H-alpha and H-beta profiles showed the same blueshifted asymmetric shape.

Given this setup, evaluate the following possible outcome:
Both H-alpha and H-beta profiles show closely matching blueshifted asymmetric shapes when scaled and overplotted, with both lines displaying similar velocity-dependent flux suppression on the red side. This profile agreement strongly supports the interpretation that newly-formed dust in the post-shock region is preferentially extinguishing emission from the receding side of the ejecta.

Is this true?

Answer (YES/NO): NO